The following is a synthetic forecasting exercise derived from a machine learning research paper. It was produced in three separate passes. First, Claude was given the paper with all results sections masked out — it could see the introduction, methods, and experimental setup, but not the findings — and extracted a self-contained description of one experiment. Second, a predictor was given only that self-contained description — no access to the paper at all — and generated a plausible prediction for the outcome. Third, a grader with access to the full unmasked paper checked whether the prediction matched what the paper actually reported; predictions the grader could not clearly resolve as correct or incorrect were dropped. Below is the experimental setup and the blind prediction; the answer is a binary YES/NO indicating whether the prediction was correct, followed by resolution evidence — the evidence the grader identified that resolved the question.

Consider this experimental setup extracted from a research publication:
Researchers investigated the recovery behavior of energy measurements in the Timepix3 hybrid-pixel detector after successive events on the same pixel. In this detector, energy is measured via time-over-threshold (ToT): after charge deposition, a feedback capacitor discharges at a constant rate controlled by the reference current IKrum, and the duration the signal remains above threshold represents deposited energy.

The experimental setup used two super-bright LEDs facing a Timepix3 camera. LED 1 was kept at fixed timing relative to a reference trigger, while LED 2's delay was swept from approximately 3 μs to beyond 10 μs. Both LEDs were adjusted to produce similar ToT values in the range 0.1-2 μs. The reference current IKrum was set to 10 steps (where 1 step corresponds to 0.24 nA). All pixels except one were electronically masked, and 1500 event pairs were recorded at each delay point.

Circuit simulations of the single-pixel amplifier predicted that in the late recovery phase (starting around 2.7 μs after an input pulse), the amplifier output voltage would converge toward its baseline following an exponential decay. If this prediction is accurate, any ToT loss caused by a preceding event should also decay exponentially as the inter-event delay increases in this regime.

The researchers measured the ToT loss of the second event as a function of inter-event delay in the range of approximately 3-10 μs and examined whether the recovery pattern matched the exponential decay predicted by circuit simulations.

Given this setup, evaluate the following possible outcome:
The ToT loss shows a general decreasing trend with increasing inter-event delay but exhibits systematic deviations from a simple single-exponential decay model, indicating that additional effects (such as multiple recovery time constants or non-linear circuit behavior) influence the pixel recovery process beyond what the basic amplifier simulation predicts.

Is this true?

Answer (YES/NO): NO